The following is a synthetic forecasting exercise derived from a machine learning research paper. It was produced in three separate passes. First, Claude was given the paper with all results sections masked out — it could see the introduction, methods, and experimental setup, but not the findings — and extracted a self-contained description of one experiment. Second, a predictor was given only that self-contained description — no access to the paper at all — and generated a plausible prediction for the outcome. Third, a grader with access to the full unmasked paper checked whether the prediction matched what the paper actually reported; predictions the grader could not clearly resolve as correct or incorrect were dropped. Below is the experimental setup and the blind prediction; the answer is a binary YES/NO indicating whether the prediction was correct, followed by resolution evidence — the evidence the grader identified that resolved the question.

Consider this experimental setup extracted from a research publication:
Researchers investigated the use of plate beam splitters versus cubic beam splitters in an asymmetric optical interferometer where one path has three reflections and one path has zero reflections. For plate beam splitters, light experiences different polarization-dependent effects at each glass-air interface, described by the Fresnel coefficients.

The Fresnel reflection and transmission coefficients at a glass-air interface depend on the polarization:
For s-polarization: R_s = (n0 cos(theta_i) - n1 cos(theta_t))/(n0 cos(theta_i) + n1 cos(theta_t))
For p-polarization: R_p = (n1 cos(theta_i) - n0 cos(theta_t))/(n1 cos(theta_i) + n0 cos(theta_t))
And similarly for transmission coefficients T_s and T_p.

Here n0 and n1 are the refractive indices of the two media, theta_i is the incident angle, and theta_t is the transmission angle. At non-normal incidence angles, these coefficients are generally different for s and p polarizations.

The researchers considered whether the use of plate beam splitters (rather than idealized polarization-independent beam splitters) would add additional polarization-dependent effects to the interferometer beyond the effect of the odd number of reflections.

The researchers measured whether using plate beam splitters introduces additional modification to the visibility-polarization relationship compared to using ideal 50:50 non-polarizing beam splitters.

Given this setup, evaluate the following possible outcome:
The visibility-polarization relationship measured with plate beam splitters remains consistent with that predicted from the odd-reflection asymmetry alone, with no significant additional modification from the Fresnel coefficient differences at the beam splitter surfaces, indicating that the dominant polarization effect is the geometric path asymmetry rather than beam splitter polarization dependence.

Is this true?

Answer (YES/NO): NO